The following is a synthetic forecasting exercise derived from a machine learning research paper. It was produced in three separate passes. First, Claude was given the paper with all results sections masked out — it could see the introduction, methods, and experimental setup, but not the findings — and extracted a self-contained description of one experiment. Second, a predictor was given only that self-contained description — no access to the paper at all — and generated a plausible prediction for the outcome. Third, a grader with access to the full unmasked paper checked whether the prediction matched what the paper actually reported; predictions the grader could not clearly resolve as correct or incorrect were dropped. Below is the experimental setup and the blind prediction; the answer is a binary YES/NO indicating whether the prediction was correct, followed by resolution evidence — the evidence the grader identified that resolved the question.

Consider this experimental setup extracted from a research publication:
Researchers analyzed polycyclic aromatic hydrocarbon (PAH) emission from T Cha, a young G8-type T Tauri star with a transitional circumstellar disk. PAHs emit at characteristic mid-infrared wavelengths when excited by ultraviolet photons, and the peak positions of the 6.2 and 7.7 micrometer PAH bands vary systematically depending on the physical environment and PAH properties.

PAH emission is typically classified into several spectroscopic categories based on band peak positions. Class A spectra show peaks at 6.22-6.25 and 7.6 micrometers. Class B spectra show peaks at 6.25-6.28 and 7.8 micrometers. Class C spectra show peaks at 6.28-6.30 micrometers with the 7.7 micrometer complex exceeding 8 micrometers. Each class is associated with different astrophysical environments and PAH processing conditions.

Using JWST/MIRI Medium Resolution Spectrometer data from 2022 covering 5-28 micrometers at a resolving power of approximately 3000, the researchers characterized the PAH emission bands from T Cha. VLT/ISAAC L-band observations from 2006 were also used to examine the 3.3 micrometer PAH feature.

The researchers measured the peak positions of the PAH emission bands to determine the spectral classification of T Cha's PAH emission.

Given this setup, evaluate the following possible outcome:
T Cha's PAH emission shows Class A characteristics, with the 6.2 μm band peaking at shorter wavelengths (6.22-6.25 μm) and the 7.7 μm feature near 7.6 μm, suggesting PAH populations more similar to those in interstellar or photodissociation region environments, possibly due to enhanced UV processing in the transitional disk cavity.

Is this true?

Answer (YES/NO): NO